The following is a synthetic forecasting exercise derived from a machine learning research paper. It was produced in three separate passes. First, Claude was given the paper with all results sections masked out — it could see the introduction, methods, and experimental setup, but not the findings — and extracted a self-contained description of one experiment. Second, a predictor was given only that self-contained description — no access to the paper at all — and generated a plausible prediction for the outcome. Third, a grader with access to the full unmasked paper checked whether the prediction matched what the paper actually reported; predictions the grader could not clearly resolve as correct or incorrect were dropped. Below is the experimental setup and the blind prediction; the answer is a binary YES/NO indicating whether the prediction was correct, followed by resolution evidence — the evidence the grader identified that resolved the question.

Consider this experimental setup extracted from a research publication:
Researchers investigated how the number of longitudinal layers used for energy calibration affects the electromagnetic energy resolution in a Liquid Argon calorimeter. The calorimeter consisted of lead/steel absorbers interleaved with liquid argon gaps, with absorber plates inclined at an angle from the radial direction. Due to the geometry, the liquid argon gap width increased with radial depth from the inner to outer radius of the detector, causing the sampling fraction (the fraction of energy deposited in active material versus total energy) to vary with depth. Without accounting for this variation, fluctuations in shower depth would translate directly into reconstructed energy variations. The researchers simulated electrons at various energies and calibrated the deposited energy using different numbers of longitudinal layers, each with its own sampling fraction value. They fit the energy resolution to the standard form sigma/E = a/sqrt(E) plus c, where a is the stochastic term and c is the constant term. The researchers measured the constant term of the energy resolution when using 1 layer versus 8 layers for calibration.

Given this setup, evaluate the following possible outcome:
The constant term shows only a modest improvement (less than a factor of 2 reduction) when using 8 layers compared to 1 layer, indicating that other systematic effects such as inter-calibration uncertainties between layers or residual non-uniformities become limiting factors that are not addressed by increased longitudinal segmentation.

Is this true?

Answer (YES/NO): NO